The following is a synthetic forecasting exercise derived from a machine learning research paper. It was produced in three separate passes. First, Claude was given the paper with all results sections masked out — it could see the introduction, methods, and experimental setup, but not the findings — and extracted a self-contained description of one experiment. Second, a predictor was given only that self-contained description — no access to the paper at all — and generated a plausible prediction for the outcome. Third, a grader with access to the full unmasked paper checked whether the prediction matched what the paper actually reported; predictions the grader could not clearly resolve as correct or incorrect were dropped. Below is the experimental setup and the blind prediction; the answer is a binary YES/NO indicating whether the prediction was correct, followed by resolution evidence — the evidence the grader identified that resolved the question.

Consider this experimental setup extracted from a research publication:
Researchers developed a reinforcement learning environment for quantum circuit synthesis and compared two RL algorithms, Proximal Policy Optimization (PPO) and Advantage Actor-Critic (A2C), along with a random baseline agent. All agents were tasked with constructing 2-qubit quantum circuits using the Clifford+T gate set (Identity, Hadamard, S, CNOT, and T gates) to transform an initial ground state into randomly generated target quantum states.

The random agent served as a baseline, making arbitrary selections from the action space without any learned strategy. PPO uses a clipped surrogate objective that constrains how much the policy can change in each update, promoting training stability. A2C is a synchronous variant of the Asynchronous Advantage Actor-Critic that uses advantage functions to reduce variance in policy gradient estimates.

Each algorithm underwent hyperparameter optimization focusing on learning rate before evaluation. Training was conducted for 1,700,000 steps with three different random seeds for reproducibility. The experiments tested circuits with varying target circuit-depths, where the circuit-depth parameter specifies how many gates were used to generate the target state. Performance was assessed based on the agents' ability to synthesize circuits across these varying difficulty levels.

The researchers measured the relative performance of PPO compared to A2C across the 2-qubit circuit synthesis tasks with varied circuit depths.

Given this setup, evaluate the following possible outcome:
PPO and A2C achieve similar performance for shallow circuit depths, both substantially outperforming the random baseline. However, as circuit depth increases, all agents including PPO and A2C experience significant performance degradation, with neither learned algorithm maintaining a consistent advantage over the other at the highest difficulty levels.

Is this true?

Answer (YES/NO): NO